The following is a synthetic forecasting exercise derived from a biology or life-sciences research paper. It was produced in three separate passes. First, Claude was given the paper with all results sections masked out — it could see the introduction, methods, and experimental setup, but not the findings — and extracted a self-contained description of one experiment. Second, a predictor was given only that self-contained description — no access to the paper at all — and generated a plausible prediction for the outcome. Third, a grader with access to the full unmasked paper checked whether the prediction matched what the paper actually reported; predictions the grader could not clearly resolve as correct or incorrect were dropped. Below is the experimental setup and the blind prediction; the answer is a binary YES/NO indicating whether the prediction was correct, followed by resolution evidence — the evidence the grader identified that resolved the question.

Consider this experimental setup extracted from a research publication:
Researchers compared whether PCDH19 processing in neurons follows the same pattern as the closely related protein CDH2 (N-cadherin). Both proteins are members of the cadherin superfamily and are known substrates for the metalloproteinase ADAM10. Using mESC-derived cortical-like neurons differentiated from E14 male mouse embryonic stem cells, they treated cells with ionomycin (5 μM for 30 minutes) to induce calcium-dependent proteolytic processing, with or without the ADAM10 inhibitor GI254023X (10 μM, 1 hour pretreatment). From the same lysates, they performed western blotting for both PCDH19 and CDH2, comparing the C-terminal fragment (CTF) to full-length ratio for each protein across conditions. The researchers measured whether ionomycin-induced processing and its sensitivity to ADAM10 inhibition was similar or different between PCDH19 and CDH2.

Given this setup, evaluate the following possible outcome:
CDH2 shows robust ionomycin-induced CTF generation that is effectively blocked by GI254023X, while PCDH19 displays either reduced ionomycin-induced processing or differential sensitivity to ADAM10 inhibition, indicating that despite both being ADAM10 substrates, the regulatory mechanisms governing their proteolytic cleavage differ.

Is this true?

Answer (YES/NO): YES